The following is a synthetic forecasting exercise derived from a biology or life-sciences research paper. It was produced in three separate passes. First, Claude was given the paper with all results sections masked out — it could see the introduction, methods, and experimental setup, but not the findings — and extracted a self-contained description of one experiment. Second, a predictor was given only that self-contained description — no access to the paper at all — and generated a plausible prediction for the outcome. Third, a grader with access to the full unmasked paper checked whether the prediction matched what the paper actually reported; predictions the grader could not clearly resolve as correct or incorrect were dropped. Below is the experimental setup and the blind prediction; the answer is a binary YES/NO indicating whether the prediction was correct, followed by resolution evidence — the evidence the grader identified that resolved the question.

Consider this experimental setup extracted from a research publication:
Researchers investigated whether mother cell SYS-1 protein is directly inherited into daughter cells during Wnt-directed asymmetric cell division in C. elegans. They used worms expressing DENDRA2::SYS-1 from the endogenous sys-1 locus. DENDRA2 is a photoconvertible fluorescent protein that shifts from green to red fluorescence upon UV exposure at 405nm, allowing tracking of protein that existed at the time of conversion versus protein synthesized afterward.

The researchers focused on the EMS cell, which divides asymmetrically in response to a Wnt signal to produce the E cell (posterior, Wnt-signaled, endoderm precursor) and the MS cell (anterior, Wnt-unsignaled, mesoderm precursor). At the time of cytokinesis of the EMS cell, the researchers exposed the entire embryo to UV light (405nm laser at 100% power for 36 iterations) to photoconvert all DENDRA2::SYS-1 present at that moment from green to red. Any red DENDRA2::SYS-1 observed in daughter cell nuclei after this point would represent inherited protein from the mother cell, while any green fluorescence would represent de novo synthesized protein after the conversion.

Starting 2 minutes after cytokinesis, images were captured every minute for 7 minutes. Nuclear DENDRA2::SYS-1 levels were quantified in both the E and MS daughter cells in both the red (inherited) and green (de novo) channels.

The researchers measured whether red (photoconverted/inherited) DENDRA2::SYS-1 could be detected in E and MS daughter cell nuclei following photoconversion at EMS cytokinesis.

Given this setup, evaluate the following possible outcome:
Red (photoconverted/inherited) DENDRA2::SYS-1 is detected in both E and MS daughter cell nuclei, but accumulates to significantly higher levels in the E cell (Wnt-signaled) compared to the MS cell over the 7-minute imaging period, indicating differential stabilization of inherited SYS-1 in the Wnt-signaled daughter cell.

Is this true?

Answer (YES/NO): NO